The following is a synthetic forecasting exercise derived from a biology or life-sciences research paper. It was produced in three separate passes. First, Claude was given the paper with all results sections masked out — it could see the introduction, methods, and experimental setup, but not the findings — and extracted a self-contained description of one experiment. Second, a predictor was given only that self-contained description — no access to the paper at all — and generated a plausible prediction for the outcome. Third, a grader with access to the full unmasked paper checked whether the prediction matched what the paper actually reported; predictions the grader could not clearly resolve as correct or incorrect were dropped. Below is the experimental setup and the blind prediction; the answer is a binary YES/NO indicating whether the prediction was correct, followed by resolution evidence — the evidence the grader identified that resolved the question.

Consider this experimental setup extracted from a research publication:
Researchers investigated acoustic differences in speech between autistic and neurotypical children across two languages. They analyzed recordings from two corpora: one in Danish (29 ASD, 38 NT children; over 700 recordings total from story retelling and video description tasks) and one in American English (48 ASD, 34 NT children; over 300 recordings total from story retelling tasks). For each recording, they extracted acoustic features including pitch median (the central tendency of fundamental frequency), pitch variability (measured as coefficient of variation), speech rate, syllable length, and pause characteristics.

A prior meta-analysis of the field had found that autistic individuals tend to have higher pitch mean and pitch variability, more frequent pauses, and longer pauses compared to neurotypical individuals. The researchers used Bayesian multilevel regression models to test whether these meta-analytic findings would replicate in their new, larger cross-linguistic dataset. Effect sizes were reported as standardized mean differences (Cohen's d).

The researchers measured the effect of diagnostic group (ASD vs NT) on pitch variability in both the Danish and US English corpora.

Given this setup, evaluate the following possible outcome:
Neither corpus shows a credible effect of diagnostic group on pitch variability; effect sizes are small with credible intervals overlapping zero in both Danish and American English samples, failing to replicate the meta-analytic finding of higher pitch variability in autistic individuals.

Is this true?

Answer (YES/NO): NO